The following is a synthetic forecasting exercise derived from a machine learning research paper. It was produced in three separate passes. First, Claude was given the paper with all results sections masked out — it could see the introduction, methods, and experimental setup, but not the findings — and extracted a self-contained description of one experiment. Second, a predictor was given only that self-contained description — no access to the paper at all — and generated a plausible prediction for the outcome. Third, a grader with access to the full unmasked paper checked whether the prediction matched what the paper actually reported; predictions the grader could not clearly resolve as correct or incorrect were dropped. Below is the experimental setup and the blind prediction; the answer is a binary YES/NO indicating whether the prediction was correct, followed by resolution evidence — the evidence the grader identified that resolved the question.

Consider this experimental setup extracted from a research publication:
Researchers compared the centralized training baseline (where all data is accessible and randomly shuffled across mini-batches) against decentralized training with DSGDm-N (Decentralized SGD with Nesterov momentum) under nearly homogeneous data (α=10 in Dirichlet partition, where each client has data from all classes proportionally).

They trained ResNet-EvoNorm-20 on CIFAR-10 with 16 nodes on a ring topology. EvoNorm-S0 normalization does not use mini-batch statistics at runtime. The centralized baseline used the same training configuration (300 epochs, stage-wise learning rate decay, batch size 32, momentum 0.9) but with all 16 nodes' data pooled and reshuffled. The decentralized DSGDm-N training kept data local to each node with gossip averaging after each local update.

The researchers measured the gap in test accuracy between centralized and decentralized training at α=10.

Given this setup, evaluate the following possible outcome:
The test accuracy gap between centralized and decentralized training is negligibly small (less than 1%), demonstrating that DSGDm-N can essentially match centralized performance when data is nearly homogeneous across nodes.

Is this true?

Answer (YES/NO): YES